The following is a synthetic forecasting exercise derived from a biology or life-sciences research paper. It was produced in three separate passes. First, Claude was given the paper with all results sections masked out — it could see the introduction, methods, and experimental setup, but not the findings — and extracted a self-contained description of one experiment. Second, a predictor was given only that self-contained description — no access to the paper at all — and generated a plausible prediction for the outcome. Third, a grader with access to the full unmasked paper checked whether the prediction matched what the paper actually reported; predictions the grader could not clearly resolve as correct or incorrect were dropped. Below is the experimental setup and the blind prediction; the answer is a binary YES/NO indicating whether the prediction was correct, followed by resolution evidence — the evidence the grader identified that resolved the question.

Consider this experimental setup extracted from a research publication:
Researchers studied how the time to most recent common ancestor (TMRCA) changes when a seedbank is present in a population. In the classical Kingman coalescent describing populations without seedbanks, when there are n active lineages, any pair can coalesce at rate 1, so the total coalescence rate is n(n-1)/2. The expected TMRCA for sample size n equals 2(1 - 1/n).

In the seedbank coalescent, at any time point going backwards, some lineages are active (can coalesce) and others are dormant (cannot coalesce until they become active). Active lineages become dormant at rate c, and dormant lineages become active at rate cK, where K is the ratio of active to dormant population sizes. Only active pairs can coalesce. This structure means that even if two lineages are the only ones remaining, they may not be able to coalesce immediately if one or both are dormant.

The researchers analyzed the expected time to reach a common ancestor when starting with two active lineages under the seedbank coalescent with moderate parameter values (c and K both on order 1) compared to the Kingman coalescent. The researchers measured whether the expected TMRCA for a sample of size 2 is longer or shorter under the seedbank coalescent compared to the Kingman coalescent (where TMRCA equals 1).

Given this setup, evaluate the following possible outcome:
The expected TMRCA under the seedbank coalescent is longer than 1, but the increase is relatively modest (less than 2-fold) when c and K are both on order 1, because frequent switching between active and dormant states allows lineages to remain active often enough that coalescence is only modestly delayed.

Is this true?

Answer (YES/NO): NO